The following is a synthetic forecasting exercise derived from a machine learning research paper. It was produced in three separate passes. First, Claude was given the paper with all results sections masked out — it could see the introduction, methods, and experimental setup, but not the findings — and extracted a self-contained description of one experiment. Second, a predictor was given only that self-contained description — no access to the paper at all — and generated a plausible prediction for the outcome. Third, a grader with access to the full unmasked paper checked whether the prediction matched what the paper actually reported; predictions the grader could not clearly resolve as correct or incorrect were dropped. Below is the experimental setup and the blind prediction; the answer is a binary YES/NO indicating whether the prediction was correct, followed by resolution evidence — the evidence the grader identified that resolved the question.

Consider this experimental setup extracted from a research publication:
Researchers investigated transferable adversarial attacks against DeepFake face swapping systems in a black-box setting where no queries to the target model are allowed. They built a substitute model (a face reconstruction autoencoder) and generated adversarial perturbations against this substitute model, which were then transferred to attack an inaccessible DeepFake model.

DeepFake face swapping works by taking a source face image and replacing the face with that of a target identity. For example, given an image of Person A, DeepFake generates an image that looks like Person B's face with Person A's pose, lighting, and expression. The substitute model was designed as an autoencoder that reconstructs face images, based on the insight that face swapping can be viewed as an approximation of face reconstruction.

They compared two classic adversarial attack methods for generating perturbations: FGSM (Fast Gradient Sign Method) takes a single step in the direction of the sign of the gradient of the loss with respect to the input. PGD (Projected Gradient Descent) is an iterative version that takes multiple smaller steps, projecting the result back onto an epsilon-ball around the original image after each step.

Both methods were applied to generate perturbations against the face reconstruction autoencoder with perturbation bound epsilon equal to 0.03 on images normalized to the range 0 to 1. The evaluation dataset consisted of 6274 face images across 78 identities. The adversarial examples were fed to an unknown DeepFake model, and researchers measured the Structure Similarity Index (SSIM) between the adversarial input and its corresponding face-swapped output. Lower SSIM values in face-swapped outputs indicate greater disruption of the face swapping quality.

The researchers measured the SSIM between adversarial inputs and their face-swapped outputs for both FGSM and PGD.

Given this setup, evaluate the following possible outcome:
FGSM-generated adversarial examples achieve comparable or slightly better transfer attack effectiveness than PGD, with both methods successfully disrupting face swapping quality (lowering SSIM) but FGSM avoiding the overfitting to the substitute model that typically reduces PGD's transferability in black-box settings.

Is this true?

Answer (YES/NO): NO